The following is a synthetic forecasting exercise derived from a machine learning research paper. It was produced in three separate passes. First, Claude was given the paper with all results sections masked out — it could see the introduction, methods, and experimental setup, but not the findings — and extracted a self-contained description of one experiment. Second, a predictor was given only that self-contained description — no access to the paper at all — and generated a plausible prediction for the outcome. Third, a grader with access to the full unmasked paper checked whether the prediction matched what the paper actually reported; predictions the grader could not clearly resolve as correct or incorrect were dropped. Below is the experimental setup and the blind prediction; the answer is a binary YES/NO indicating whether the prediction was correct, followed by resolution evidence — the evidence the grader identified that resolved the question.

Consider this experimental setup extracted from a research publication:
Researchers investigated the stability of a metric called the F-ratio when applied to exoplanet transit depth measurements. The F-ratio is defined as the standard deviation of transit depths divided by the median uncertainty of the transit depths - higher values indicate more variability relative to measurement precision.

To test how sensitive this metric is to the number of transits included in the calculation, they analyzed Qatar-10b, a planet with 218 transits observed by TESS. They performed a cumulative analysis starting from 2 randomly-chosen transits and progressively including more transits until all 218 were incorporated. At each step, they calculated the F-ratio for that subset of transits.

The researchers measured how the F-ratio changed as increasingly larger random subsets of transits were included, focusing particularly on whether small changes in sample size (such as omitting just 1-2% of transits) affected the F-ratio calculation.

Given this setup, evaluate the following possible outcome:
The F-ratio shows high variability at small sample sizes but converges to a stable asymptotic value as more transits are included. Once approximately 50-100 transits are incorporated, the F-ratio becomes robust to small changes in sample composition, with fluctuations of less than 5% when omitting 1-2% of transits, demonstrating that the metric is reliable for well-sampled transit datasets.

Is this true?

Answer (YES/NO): NO